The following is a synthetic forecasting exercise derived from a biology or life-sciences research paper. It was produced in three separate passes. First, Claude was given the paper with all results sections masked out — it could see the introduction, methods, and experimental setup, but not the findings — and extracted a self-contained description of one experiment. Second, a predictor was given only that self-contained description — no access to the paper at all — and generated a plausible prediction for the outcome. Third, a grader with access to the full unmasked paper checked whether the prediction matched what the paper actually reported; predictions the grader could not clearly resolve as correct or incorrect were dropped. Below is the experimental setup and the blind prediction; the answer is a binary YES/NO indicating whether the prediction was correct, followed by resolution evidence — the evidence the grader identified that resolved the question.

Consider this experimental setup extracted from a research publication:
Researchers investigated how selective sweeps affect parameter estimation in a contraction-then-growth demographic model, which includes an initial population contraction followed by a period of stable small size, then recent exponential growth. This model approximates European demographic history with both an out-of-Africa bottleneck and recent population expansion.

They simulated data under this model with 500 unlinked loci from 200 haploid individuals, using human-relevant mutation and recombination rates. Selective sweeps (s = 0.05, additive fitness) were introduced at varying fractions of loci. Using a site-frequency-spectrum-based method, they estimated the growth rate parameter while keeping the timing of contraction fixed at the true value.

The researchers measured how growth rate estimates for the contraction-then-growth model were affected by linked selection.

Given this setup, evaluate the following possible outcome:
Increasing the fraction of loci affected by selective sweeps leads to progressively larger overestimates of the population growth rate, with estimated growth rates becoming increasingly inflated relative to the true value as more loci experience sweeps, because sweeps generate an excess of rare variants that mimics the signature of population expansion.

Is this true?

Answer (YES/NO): YES